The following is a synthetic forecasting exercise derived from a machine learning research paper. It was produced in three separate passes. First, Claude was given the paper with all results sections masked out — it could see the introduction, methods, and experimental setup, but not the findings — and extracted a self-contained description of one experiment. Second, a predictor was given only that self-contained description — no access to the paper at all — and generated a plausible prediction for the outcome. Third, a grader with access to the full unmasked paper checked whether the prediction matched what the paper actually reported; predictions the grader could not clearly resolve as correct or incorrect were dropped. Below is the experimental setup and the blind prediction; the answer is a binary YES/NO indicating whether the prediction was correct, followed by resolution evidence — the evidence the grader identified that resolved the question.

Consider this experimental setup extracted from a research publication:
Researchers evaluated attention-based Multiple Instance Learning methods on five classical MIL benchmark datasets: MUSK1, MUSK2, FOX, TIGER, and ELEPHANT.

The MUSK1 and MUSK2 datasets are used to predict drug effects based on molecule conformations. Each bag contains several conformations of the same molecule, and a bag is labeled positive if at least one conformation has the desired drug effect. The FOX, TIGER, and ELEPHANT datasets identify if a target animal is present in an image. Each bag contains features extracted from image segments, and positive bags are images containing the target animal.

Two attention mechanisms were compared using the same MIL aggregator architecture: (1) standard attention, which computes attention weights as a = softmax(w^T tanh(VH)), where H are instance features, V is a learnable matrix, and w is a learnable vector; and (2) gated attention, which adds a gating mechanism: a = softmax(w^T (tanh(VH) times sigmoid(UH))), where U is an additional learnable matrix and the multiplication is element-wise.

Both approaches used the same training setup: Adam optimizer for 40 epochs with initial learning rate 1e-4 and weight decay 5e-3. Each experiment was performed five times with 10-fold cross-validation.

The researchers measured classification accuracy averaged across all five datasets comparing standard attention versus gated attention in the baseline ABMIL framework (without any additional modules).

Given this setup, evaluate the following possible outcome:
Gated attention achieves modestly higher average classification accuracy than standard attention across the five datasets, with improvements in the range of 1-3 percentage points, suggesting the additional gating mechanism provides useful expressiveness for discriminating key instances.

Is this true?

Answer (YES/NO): NO